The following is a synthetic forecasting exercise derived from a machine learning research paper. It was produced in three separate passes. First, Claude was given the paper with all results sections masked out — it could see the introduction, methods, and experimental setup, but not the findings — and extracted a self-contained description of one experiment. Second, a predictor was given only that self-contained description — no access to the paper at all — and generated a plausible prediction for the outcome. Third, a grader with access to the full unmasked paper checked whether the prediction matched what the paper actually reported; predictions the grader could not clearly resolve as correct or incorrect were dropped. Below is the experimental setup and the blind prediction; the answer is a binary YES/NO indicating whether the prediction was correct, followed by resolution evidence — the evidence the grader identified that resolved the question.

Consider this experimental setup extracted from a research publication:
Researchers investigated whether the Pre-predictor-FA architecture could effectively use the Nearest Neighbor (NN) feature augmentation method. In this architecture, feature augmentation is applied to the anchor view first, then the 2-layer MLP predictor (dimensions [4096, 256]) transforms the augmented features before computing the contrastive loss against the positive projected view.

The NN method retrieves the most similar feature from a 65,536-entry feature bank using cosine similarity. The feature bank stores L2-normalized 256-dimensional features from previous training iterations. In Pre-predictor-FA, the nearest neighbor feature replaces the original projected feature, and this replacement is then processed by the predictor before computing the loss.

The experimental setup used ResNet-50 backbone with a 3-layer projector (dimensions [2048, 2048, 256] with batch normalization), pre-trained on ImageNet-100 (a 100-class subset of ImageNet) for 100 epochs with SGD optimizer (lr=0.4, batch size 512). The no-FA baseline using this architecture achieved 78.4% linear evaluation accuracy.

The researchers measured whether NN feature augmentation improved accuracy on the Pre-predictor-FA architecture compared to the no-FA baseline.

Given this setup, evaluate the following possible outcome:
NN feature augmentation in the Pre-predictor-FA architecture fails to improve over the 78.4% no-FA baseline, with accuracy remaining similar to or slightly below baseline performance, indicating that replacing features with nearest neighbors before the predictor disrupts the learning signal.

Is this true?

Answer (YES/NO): YES